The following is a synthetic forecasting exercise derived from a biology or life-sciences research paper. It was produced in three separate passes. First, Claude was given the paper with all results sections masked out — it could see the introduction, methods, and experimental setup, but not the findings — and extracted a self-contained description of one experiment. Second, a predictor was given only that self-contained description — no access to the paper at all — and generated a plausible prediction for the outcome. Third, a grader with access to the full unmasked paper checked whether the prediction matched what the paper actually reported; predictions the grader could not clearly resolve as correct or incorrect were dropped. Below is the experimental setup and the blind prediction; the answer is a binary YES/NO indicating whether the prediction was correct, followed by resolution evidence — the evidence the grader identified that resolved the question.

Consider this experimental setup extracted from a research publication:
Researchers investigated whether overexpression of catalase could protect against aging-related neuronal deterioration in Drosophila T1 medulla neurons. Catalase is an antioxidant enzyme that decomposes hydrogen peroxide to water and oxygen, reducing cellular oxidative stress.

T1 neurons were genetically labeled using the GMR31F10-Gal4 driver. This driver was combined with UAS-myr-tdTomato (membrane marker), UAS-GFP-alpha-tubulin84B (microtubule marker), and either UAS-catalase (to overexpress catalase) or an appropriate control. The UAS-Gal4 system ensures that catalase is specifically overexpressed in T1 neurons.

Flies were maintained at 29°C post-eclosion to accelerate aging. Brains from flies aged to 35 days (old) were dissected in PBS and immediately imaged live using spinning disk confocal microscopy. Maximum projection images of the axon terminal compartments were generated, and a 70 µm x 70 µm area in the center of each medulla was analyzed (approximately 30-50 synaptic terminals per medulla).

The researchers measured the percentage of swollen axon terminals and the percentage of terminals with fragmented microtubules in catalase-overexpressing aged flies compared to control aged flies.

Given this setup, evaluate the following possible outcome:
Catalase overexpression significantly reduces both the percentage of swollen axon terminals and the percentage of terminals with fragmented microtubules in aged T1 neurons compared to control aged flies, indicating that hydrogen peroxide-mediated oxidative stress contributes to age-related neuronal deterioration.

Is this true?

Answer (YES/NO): NO